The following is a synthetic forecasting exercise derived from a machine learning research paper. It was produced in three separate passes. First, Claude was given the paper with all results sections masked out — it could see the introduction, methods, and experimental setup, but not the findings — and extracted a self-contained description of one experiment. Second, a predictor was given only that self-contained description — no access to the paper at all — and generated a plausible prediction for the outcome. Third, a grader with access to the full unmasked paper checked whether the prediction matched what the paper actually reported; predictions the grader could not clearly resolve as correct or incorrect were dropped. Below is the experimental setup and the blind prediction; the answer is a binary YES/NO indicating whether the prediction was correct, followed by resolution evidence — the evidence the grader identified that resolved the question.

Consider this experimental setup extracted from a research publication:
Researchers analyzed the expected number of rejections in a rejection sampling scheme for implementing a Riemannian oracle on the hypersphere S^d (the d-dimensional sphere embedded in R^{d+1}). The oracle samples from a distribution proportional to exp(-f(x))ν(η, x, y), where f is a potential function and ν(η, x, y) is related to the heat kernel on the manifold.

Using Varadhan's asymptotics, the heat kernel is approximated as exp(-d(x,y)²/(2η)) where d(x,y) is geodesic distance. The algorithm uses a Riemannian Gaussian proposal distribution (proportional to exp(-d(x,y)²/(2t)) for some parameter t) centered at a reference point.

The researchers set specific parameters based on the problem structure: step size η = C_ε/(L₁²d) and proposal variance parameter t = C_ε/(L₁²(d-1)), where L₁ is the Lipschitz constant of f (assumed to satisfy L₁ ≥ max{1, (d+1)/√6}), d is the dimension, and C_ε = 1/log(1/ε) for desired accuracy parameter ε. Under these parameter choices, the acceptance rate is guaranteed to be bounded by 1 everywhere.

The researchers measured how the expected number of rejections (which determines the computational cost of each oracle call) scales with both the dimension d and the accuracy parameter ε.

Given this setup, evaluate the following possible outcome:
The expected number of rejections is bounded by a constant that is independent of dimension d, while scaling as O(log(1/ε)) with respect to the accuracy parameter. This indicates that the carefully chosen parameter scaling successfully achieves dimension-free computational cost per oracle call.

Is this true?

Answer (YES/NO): NO